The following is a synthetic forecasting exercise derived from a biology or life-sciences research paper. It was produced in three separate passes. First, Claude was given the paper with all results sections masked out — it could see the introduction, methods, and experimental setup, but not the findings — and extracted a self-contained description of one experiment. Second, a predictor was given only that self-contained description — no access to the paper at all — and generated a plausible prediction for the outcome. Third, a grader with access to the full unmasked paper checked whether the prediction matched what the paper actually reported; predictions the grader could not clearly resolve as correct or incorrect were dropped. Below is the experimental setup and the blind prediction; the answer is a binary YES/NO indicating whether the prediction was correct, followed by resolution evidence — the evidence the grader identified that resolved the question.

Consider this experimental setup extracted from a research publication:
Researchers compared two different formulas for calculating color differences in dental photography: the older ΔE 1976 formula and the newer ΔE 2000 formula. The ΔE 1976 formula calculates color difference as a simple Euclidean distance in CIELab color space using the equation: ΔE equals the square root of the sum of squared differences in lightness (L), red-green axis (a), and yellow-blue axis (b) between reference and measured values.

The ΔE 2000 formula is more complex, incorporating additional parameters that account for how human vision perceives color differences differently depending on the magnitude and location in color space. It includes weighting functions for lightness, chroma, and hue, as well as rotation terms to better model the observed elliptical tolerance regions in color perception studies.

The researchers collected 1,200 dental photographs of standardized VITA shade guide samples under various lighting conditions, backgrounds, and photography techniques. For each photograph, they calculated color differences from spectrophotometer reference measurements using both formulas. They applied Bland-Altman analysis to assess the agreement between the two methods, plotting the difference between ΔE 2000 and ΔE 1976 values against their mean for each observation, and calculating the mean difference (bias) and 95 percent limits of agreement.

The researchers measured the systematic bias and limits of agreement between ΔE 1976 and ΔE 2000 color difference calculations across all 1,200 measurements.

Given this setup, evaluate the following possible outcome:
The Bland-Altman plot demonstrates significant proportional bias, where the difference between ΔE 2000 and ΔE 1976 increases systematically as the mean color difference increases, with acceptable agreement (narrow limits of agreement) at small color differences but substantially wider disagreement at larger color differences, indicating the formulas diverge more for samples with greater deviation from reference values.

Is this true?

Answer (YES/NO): YES